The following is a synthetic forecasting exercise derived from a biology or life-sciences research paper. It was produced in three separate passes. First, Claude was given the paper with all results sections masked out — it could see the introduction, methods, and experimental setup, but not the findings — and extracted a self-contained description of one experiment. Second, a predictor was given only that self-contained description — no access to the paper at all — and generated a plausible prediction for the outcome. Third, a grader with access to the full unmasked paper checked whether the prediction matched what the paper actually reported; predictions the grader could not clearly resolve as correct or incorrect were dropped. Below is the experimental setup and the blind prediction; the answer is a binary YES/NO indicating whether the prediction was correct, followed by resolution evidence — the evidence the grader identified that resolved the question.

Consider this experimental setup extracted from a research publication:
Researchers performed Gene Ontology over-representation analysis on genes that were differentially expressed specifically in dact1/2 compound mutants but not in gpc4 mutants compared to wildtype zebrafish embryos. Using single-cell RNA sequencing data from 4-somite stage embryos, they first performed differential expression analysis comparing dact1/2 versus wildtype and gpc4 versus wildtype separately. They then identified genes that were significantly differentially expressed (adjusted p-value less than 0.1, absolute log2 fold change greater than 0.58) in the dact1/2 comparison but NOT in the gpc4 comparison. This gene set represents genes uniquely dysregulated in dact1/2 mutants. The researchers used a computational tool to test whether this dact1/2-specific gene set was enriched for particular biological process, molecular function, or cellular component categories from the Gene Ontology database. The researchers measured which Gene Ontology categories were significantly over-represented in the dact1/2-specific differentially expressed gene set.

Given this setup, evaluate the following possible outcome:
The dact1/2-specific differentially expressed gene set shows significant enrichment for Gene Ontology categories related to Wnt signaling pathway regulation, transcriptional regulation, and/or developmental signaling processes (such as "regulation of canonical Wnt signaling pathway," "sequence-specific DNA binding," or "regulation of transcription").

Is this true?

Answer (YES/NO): NO